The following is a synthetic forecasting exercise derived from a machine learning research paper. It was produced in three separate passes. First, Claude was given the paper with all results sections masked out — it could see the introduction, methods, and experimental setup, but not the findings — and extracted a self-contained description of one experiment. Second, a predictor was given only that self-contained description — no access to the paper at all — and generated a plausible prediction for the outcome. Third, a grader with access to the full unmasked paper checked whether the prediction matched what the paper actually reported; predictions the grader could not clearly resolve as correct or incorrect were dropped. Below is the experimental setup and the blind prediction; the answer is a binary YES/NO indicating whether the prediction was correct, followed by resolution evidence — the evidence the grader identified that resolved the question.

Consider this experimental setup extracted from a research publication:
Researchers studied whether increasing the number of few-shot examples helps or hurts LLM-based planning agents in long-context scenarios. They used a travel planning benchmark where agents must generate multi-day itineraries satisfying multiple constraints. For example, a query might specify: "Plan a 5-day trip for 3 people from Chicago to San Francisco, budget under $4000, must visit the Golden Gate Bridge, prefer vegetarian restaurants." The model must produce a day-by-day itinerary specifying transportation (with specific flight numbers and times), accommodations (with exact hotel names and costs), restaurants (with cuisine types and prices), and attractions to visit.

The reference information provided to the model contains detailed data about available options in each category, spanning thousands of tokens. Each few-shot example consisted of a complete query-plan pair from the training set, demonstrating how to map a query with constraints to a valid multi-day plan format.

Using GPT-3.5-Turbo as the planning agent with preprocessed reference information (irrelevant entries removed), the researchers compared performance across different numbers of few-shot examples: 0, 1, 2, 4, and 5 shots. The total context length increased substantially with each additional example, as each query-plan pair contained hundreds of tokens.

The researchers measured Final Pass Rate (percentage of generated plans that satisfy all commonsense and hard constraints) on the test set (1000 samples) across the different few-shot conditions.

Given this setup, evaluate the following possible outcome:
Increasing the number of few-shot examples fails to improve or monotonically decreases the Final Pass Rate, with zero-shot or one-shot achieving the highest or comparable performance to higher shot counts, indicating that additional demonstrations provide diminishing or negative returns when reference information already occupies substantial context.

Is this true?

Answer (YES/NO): NO